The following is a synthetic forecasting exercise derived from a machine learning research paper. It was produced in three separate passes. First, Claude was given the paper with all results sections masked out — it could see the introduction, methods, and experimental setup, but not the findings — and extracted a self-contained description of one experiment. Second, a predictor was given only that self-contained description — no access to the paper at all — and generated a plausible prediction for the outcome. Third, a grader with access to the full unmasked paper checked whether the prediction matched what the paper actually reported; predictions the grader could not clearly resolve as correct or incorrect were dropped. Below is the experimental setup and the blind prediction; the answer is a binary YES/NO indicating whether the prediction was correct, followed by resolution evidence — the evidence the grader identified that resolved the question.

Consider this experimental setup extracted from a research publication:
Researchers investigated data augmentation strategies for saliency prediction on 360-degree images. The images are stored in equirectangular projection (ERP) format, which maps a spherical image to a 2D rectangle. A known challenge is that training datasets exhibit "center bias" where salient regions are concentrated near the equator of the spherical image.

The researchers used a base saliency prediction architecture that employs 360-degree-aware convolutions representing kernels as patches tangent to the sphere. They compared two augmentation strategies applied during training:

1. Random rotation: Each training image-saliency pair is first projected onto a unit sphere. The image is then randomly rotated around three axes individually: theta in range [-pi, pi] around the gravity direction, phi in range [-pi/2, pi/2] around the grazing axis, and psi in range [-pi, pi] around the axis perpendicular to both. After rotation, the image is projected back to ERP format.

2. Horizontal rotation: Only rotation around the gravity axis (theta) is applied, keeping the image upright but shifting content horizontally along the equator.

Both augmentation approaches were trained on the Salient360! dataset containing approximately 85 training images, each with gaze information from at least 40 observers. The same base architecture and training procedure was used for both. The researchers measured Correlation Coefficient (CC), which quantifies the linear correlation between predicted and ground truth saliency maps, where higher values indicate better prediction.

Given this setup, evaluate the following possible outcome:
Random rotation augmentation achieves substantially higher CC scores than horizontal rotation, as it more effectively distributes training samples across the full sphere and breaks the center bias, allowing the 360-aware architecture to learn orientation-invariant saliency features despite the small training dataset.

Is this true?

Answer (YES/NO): YES